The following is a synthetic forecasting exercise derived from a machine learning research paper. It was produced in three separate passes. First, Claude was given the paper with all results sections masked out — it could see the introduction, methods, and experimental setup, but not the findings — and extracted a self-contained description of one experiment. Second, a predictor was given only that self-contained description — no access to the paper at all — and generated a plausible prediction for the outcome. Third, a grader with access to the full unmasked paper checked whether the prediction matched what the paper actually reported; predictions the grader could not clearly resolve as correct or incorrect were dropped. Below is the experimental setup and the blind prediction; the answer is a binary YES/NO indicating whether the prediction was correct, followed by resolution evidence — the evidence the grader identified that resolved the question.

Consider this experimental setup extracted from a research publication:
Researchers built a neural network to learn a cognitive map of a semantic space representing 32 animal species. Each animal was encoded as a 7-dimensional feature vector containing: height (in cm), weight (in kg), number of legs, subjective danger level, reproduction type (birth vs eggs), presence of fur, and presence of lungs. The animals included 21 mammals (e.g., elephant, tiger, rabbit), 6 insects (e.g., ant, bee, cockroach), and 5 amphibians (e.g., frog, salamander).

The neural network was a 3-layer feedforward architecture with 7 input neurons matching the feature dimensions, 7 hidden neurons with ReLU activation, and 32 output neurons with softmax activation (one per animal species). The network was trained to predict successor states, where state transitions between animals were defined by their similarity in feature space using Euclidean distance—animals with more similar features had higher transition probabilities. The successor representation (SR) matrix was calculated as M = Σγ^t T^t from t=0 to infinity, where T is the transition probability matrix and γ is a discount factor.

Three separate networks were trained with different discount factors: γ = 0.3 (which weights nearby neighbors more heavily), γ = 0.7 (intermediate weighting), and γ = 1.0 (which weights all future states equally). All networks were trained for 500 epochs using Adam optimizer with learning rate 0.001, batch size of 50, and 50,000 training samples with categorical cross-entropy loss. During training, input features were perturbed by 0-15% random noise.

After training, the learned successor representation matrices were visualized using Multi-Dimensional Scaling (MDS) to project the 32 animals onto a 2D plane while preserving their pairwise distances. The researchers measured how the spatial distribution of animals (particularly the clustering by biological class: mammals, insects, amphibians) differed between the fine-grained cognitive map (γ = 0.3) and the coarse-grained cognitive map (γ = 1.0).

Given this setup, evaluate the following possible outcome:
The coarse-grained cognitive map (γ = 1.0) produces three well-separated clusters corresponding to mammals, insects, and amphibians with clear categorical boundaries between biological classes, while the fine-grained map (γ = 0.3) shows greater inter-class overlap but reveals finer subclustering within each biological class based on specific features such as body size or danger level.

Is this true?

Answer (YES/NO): NO